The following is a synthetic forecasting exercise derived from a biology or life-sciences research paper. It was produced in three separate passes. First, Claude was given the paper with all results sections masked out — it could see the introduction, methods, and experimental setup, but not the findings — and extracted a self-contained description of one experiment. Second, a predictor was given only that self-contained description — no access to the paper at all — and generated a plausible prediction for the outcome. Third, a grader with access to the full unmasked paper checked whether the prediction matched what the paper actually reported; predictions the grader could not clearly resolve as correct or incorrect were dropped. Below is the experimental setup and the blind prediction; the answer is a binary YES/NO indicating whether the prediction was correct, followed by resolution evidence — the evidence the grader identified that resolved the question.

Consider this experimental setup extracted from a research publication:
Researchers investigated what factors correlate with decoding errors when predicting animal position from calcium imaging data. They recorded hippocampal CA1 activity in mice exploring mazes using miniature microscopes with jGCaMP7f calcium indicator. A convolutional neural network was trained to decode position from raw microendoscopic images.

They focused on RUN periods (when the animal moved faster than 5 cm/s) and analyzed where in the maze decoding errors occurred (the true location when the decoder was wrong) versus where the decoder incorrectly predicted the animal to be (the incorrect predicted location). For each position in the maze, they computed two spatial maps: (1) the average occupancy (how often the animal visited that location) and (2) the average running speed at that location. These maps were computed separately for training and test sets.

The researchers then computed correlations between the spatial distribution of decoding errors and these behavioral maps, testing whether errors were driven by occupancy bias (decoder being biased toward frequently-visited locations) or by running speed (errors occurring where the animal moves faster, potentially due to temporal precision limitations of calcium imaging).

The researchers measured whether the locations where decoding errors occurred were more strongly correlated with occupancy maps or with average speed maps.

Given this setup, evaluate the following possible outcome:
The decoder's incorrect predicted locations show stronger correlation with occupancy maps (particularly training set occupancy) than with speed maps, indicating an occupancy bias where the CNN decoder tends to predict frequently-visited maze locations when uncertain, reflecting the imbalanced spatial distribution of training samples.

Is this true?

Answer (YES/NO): NO